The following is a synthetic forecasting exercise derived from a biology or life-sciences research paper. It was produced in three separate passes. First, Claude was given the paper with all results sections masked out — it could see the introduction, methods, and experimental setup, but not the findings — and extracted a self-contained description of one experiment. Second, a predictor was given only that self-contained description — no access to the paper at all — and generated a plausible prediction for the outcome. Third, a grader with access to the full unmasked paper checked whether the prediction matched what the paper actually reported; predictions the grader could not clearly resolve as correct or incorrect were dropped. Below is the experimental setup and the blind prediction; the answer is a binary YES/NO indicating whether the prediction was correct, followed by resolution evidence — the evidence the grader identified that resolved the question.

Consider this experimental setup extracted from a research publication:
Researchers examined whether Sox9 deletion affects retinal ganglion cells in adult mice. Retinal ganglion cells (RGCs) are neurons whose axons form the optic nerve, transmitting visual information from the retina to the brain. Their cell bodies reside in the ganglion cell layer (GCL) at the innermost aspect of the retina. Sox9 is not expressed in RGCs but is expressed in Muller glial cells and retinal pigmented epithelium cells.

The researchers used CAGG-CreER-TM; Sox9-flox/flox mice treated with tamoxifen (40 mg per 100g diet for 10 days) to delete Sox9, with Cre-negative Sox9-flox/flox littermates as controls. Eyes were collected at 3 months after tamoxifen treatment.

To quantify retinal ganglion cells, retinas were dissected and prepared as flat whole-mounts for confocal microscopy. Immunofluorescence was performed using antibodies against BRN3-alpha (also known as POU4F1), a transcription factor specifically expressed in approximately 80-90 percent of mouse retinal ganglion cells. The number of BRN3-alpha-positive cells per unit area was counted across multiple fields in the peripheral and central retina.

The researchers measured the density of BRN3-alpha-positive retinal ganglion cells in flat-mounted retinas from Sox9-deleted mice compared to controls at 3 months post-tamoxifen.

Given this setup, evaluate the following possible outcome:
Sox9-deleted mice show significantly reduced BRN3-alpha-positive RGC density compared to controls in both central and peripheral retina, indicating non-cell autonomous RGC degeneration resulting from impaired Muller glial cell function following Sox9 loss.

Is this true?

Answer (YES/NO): NO